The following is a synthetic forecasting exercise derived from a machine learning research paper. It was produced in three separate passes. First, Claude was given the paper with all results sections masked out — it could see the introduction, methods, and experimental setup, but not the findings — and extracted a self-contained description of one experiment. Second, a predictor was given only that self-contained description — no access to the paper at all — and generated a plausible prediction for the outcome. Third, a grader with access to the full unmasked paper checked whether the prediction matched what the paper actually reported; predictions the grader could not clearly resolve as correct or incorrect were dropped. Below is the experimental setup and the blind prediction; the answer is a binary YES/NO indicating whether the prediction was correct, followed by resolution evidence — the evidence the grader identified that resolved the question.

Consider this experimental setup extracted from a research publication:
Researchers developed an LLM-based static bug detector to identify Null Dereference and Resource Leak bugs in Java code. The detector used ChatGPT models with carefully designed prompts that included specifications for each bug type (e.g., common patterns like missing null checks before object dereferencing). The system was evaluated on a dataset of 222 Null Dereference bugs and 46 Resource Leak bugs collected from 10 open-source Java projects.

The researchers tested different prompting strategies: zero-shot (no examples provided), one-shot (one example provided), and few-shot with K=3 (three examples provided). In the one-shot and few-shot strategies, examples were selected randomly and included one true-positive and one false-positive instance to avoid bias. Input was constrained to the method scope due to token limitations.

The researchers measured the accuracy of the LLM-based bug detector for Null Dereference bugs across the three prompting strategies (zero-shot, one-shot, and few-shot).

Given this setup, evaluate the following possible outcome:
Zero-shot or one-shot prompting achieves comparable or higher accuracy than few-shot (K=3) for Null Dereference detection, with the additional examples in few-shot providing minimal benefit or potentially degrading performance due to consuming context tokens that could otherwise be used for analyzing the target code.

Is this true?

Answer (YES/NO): YES